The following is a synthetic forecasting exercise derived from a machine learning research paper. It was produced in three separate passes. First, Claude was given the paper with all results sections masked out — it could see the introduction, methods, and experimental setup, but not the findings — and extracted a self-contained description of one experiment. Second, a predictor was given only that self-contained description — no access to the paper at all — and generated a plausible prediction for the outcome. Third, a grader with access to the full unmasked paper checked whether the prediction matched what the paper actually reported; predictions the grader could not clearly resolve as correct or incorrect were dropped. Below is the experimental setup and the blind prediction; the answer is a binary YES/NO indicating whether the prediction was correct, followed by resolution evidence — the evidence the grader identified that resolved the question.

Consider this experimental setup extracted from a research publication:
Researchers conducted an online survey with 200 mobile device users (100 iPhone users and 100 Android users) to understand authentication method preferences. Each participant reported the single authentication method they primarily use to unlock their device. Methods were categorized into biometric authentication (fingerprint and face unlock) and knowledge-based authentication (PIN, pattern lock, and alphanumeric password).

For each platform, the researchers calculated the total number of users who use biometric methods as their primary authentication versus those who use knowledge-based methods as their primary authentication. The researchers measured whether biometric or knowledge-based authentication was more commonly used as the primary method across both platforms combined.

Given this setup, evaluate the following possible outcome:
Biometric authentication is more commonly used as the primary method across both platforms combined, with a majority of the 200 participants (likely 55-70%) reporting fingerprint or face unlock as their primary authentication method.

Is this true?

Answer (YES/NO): NO